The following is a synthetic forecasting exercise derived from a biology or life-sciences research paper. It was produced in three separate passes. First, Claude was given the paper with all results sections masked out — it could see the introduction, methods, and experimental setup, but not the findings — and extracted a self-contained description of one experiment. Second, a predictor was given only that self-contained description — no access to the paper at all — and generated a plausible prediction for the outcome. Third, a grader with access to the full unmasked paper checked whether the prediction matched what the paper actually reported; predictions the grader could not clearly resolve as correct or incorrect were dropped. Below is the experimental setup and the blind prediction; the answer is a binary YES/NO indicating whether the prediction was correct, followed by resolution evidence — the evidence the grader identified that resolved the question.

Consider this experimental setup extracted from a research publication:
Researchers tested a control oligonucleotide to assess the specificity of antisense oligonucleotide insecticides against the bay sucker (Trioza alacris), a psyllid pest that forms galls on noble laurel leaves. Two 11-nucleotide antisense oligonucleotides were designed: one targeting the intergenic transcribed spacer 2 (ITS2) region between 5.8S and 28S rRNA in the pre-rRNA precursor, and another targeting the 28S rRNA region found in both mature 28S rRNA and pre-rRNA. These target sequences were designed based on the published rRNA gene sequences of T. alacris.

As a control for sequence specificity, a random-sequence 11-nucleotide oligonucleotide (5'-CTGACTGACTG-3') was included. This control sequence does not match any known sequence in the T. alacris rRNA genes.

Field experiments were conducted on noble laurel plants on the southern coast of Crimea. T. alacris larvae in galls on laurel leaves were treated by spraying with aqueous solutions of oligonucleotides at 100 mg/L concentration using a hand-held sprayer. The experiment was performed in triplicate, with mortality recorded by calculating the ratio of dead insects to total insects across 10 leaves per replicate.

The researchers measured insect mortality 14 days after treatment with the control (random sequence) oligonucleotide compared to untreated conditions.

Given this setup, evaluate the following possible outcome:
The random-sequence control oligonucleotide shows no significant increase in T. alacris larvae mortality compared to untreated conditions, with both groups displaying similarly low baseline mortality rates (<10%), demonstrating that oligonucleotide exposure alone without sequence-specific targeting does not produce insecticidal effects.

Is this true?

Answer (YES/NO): YES